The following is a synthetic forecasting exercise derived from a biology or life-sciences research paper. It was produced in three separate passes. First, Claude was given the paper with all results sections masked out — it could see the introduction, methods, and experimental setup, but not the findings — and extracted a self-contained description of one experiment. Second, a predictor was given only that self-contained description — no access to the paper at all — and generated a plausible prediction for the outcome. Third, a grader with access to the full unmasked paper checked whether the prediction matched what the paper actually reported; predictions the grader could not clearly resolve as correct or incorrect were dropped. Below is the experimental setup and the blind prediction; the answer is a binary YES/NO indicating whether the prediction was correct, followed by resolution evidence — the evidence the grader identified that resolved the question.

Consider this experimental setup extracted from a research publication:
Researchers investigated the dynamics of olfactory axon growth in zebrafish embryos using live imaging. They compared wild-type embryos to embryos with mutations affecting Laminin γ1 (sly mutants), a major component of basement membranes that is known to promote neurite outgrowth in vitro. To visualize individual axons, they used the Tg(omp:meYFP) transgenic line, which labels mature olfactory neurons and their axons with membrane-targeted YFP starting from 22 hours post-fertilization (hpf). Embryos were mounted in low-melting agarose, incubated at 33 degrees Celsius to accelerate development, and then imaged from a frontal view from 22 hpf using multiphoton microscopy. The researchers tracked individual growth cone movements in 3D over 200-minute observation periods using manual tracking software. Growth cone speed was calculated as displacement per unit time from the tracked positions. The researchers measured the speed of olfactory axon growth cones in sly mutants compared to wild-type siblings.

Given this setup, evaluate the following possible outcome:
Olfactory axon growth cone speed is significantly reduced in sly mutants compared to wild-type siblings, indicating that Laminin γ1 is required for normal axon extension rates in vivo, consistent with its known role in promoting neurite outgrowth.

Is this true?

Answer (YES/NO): NO